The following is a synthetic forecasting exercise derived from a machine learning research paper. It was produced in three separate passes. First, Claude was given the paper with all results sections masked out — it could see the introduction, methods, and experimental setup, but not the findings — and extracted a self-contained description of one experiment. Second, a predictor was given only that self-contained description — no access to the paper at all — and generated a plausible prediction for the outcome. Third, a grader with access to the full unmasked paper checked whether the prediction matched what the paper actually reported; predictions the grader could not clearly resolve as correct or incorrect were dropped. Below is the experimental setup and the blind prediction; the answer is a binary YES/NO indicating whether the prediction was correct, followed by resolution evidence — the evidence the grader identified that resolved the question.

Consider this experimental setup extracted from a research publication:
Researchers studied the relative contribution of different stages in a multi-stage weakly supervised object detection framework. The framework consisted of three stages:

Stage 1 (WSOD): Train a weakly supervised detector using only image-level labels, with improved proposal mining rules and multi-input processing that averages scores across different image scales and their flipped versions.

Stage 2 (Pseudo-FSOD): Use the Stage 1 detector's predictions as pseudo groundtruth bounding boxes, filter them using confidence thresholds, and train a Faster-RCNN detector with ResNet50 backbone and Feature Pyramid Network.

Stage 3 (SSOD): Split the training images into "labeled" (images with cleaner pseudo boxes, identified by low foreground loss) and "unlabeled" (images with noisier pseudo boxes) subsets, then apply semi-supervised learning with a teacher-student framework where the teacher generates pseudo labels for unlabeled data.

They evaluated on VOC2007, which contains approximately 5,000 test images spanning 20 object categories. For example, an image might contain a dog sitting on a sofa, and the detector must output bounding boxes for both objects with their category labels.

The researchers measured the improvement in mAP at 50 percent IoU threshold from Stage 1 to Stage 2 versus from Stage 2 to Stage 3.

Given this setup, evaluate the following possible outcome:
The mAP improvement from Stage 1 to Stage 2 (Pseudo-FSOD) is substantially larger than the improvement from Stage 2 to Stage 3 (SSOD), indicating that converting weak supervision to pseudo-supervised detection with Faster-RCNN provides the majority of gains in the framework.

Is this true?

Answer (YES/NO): NO